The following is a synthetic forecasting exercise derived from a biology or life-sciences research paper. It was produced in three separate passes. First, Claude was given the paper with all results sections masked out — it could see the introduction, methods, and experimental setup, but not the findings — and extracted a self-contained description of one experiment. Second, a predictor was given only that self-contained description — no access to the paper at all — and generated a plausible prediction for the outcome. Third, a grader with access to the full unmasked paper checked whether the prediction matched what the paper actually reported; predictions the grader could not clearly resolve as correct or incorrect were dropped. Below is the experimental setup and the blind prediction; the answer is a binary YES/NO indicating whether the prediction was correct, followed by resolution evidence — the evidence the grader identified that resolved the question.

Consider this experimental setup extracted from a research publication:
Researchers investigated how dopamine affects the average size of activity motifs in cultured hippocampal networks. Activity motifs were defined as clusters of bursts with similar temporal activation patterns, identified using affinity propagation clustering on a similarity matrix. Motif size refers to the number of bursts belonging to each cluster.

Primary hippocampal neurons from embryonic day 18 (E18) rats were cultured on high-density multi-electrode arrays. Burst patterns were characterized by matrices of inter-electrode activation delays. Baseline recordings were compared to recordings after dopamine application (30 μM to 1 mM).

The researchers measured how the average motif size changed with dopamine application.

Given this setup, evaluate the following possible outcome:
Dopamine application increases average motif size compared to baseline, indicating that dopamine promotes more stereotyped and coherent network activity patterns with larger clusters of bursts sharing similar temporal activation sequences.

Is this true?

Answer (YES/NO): NO